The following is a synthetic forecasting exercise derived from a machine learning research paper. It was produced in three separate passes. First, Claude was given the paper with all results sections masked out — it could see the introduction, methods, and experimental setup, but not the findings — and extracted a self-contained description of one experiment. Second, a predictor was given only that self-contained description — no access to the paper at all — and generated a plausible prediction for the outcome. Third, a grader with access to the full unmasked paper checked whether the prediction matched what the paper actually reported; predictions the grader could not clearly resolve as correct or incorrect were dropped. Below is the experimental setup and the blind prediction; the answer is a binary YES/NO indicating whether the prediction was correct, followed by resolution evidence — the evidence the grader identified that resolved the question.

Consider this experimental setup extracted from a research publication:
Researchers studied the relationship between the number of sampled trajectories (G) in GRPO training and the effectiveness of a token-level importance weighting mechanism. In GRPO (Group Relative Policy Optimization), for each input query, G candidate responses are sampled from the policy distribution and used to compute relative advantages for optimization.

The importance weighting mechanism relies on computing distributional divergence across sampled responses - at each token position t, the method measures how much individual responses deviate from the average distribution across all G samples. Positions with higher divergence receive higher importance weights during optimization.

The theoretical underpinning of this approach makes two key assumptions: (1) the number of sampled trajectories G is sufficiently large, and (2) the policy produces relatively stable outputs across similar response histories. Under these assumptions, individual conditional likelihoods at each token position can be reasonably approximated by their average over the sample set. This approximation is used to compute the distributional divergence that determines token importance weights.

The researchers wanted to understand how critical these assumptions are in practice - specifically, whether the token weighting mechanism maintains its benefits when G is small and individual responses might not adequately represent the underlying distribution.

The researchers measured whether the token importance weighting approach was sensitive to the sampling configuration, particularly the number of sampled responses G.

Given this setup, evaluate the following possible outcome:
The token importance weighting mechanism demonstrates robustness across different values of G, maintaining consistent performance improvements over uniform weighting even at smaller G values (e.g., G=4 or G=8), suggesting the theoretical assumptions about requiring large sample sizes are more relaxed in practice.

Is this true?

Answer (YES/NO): NO